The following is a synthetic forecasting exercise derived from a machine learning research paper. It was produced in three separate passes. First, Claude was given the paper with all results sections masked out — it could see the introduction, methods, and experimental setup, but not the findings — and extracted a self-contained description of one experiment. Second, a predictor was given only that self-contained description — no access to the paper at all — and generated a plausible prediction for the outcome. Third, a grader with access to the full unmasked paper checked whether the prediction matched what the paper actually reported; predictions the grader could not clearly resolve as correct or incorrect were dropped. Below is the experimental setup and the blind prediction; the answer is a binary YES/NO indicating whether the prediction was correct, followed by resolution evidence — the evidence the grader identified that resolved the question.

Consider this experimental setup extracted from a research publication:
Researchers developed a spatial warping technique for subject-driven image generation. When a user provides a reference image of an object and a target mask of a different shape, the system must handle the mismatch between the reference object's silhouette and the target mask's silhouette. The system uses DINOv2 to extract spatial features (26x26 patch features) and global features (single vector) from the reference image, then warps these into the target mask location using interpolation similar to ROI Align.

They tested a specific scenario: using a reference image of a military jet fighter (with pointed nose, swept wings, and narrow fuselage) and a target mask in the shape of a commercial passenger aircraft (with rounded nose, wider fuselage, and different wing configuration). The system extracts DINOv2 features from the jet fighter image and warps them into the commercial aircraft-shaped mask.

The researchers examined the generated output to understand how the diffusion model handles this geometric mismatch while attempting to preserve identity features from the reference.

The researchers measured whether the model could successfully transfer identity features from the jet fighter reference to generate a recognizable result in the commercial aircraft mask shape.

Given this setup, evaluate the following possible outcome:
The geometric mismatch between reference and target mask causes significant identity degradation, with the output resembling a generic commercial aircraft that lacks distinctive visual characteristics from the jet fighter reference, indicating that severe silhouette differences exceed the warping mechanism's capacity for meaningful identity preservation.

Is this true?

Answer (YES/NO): NO